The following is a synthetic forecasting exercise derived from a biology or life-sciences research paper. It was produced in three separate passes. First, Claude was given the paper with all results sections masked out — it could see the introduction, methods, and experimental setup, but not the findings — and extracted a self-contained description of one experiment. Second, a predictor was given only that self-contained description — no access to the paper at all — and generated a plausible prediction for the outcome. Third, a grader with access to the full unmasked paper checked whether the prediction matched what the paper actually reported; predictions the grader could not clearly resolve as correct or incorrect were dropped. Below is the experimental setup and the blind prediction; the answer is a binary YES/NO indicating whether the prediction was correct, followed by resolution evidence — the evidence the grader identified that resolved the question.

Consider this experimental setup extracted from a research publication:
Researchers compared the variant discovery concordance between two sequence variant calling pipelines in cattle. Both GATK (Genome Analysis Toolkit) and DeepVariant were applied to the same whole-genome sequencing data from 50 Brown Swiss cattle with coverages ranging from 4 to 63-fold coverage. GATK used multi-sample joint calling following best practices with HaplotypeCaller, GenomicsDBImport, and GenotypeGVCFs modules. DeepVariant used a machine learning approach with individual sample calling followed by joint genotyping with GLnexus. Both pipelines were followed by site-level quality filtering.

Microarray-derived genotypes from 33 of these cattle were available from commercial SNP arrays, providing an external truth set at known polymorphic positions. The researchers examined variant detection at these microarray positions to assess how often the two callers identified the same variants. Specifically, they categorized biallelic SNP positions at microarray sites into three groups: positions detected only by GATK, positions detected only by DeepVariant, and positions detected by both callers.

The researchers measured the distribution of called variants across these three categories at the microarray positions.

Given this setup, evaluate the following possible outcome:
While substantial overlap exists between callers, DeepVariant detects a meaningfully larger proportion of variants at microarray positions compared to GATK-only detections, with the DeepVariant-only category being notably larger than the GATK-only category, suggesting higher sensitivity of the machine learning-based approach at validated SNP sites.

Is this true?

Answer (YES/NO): NO